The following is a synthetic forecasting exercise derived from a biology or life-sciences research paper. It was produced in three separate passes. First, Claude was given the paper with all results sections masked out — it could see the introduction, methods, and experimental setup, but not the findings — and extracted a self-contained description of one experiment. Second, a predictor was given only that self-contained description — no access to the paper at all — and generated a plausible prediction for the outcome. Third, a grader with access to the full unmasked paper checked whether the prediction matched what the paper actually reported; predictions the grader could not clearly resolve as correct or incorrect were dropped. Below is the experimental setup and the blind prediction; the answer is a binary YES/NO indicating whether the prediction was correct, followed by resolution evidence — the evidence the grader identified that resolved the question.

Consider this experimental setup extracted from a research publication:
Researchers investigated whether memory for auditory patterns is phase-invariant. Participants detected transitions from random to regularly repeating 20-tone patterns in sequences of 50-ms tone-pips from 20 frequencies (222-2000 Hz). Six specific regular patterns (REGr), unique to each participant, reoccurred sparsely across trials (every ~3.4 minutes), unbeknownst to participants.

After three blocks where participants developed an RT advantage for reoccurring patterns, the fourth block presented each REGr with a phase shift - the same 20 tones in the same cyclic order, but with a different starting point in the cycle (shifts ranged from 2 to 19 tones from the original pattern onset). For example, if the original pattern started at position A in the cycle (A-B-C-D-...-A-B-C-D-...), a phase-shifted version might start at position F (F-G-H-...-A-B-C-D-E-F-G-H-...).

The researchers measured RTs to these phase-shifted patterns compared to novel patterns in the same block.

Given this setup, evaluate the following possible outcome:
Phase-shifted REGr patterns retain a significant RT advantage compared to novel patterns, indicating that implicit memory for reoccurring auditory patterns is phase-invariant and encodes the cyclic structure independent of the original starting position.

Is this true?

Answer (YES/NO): YES